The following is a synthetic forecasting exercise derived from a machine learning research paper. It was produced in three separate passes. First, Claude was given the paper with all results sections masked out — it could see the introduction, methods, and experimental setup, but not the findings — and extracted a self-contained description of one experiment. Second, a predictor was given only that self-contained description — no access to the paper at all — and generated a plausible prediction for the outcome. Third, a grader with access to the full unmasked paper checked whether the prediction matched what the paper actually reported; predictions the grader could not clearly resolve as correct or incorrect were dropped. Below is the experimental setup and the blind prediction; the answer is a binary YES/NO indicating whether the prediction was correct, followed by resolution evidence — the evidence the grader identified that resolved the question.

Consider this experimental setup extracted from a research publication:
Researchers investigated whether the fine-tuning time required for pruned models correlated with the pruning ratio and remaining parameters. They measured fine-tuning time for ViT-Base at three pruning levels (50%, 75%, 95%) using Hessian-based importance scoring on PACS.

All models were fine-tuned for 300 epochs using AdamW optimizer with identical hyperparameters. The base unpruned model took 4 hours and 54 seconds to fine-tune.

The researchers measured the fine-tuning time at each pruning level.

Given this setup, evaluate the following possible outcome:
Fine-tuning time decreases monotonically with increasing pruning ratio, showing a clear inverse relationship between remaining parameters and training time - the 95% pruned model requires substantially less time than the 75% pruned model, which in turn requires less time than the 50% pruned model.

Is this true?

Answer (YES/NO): YES